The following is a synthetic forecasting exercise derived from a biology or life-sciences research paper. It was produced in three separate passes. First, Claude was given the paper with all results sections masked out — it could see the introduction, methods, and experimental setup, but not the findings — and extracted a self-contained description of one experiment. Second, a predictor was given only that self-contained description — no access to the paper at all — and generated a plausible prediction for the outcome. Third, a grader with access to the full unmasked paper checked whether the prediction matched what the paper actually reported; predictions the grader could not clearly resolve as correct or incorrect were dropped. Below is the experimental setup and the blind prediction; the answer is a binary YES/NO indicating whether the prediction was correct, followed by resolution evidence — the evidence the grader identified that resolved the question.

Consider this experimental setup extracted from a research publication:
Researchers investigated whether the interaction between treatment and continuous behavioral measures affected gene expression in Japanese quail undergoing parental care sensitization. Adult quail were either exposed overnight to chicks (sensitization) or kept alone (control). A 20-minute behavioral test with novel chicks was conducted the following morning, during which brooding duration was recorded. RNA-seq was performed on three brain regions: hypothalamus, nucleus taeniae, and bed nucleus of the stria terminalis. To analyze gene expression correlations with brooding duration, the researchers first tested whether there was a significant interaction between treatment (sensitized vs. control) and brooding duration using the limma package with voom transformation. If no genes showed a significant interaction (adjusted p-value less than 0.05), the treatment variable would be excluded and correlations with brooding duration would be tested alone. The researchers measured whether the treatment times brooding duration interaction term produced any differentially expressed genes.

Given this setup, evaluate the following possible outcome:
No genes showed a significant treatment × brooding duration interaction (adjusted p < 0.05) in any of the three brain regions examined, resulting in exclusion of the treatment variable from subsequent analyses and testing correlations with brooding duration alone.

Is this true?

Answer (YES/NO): YES